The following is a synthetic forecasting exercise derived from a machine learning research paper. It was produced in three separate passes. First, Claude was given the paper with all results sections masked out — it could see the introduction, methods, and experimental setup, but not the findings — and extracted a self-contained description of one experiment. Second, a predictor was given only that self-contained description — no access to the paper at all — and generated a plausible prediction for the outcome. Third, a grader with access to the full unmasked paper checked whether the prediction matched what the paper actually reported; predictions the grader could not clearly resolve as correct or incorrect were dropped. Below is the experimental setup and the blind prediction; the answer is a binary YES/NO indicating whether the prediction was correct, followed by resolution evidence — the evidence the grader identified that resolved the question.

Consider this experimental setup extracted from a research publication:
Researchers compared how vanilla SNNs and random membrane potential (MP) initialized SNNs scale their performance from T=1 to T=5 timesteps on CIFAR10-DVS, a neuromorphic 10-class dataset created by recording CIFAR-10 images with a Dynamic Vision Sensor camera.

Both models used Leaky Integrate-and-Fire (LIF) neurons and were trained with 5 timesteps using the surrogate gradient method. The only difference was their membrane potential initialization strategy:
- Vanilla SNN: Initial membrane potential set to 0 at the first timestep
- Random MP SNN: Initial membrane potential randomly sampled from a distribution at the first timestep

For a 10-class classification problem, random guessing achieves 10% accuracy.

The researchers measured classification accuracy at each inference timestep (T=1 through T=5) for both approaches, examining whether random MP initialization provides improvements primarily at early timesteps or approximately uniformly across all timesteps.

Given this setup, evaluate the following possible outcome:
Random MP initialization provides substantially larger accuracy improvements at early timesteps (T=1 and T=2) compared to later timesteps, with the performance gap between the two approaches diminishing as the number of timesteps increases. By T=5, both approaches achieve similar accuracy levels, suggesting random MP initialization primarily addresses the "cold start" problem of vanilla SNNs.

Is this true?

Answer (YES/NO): NO